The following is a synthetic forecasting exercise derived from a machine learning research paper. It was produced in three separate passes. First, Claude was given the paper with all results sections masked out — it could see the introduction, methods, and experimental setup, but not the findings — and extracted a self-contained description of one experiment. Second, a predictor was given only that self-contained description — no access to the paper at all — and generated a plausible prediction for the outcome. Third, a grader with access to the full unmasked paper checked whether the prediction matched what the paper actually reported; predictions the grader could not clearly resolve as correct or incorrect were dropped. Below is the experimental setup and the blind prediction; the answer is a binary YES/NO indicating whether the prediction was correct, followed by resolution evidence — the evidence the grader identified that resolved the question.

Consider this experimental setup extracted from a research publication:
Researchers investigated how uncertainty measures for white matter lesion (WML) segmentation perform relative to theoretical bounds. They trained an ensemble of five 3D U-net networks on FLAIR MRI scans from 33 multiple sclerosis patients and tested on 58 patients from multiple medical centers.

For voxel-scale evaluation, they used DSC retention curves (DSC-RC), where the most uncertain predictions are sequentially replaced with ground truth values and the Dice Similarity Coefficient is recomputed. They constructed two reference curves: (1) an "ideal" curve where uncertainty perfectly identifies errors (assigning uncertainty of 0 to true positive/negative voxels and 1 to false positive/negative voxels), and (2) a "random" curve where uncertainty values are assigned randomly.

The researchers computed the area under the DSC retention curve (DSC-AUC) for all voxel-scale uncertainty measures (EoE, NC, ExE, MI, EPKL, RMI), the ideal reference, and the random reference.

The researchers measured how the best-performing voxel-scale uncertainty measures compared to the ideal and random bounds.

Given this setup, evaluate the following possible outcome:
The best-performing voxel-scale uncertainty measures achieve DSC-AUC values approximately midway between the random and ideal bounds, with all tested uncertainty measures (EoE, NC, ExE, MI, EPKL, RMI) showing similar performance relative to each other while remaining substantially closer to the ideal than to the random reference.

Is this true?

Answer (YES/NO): NO